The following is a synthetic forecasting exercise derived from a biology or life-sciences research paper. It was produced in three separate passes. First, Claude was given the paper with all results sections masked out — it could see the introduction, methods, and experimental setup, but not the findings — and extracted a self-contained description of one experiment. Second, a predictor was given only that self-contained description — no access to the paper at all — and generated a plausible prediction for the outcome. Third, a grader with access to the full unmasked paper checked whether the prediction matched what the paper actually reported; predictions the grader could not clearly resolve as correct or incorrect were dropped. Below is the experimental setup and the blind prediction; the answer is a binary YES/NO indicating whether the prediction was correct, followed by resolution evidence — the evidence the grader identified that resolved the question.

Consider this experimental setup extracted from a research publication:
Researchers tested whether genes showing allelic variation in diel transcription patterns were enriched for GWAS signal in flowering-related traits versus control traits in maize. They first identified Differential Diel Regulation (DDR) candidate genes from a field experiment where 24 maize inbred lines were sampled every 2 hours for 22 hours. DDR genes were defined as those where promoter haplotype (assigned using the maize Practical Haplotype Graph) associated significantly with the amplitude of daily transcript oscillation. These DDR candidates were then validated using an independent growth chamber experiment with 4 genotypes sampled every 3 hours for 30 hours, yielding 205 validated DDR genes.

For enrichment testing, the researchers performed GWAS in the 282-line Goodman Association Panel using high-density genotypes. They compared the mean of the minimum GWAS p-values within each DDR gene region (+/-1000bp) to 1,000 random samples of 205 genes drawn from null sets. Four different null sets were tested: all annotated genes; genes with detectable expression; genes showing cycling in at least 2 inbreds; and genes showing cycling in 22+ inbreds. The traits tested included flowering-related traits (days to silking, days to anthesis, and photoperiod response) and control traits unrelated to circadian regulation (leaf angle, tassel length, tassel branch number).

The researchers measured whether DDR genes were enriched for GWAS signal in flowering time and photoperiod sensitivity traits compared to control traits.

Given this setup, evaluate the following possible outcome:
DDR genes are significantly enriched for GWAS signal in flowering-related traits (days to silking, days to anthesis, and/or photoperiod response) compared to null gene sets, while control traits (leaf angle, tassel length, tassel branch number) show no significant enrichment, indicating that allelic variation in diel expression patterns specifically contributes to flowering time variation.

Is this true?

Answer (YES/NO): NO